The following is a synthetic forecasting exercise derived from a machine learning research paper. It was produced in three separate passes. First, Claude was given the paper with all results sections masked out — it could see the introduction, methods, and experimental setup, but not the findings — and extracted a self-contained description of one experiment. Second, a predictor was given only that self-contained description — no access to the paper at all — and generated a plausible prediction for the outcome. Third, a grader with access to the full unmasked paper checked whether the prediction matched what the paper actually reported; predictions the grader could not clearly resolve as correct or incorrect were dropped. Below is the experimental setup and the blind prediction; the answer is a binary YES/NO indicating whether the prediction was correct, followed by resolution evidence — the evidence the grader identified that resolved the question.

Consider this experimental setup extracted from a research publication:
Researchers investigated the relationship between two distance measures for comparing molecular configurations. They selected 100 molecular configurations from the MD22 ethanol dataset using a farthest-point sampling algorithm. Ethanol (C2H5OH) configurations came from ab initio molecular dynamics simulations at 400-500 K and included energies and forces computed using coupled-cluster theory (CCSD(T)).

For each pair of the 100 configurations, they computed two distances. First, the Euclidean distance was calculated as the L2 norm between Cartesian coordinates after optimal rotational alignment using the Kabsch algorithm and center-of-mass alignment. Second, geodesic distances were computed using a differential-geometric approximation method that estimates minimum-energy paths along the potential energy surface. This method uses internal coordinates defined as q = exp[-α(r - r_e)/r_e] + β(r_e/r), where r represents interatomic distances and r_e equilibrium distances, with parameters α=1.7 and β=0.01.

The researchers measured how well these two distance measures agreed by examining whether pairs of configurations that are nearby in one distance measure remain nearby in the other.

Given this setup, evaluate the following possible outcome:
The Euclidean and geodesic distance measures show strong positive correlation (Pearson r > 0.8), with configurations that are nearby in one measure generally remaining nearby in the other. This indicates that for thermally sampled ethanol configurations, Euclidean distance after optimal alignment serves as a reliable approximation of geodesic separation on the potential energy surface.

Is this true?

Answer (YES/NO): NO